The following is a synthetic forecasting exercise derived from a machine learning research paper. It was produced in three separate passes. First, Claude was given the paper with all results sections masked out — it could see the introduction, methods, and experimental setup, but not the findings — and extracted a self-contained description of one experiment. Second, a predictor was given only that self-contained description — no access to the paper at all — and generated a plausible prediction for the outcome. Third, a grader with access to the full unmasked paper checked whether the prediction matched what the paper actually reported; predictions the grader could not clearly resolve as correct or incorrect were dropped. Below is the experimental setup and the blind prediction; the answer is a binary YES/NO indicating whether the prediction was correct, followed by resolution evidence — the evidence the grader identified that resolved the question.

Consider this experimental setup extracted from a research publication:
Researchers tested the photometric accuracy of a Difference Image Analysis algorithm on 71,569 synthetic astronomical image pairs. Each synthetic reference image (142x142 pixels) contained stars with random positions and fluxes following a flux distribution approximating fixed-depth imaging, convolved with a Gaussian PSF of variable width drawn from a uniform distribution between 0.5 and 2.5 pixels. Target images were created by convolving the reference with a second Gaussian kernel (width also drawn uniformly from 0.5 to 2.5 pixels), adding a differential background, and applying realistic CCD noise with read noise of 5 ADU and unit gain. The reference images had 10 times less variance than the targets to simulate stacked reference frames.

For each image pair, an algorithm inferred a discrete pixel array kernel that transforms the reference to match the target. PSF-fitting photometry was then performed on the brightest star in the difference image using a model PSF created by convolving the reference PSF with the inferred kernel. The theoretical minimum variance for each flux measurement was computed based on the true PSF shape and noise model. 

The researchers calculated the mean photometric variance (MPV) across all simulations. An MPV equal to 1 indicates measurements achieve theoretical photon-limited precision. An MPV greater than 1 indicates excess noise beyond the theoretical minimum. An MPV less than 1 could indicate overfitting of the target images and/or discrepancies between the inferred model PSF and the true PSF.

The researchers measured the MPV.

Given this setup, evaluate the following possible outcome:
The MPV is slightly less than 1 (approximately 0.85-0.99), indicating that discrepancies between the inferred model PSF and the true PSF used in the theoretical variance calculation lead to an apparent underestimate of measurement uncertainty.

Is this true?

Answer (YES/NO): NO